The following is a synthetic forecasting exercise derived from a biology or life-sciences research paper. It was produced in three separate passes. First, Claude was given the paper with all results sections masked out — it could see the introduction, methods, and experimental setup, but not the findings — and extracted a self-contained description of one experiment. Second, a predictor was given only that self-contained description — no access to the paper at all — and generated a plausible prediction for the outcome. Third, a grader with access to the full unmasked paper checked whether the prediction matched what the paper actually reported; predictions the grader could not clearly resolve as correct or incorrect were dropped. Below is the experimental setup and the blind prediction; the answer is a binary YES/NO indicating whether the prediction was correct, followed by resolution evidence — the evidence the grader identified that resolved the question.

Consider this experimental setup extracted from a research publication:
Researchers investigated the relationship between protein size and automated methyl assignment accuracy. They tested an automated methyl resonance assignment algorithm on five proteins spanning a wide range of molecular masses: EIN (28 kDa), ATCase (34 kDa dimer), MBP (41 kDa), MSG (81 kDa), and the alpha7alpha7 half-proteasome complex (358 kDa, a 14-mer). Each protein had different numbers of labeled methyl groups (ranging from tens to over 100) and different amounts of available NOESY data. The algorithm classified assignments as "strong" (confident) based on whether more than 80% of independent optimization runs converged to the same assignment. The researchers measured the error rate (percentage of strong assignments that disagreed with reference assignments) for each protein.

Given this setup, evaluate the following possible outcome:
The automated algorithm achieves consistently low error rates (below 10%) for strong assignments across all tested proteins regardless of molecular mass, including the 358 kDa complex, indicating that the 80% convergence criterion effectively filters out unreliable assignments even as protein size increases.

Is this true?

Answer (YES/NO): YES